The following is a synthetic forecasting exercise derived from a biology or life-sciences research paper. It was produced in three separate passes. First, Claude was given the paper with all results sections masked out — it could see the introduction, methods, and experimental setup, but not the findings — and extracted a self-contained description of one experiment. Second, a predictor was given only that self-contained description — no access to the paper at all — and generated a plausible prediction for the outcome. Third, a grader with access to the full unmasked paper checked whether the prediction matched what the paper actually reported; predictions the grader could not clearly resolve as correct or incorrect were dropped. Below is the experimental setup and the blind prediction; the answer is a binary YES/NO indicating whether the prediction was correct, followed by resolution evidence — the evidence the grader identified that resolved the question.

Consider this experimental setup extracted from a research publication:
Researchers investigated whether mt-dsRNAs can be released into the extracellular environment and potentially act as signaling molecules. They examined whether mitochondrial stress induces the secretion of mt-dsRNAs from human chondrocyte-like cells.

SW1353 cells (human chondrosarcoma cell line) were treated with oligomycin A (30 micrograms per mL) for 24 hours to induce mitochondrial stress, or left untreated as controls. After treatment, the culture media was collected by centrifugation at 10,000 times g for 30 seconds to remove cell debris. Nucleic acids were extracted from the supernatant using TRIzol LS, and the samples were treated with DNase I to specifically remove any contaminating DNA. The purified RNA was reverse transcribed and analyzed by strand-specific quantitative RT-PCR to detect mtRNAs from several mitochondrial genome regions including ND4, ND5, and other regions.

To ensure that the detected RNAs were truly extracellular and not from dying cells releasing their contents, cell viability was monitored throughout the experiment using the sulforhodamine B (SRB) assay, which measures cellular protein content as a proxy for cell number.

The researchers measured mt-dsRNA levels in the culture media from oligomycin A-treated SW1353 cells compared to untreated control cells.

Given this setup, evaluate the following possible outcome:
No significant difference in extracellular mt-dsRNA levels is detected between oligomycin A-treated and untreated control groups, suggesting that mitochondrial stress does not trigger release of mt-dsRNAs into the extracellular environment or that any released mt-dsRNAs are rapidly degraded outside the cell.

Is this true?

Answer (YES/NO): NO